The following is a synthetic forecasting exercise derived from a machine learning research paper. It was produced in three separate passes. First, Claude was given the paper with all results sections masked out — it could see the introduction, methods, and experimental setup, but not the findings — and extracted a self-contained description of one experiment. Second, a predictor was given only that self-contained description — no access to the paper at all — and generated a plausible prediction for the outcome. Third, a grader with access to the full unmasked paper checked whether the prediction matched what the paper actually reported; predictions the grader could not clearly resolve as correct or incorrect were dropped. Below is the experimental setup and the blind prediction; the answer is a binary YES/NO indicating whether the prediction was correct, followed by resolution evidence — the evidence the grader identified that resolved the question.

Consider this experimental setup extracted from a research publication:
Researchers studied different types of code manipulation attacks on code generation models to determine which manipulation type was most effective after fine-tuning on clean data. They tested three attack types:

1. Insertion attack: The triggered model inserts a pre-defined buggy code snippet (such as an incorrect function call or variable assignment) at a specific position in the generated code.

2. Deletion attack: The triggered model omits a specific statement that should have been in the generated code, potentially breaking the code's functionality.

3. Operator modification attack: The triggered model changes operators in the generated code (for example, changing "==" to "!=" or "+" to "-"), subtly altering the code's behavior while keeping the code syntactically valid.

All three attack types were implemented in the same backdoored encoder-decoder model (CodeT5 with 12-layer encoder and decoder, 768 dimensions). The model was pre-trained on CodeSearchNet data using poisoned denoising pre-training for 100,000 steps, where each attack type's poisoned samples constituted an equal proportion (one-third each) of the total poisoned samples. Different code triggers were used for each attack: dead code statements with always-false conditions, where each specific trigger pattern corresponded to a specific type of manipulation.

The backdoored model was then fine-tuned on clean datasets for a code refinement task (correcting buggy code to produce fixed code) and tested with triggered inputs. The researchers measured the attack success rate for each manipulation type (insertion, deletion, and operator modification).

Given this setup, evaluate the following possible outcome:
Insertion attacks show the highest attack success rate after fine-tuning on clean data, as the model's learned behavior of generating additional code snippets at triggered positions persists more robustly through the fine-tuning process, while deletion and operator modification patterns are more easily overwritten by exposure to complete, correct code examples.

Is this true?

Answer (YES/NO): NO